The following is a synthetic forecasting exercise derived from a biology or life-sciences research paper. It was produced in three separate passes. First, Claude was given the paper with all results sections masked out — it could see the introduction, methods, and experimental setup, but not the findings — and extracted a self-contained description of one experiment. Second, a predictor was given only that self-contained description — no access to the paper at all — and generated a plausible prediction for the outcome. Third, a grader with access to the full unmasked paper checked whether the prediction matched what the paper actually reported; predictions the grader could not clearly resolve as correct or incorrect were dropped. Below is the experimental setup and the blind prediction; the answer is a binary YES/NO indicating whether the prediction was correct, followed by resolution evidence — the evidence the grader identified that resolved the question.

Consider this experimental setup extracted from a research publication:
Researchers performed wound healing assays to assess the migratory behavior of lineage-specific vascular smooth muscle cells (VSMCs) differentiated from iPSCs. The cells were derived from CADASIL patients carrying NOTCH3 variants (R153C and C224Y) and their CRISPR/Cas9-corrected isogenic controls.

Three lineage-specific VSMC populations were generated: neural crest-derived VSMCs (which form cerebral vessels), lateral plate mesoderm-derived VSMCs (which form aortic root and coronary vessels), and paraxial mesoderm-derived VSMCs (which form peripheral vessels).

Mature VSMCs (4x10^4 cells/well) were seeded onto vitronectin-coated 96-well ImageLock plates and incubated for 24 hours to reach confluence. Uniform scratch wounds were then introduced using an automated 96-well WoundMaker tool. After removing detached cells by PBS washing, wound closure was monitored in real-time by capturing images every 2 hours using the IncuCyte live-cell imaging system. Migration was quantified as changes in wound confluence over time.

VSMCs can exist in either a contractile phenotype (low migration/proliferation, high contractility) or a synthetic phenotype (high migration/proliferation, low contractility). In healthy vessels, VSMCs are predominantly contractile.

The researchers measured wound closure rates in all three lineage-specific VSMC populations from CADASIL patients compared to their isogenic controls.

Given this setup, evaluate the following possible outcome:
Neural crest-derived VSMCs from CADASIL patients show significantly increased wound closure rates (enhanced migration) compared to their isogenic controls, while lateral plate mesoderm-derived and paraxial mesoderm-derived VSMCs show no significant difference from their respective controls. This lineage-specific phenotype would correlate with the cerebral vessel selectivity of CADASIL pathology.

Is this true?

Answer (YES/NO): YES